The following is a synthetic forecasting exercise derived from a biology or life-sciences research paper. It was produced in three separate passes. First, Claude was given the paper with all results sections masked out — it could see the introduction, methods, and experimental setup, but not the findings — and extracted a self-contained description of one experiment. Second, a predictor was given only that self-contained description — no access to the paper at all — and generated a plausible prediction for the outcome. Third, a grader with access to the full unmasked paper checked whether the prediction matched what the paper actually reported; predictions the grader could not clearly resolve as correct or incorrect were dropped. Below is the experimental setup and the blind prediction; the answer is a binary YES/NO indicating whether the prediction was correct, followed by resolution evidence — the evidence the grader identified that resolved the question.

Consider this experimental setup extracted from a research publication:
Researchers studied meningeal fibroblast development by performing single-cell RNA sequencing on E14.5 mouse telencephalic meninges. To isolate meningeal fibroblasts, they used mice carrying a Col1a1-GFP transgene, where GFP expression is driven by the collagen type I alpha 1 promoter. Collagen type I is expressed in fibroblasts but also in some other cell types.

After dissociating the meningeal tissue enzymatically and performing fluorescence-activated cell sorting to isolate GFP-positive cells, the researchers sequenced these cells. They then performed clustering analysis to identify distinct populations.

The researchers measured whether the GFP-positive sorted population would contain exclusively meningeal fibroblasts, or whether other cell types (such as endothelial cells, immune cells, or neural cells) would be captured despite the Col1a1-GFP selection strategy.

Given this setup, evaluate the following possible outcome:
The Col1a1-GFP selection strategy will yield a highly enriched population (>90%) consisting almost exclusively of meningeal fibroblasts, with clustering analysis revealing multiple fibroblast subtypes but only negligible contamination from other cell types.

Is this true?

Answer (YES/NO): NO